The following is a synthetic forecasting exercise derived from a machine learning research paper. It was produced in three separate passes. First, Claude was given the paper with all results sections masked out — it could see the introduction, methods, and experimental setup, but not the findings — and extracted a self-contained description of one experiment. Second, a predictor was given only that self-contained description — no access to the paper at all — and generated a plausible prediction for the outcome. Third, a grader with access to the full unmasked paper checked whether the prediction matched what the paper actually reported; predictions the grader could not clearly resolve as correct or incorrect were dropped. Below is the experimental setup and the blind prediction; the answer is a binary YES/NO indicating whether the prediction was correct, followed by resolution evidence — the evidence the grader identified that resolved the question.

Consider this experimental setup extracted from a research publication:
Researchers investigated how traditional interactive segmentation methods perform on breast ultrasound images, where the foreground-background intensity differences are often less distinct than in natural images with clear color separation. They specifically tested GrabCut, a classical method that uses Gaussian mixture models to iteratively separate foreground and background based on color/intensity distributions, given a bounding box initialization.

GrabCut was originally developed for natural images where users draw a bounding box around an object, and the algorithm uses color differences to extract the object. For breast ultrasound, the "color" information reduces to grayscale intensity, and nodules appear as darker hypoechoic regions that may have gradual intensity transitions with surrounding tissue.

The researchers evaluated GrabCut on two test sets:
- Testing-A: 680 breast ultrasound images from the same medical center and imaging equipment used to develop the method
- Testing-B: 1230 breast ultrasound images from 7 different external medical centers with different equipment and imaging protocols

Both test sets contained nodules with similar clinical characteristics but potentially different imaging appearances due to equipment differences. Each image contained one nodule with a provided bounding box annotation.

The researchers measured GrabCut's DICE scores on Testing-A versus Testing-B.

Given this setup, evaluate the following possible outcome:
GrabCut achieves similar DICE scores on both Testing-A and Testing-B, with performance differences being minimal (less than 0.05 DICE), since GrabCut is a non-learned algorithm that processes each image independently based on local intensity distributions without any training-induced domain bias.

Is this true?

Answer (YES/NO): NO